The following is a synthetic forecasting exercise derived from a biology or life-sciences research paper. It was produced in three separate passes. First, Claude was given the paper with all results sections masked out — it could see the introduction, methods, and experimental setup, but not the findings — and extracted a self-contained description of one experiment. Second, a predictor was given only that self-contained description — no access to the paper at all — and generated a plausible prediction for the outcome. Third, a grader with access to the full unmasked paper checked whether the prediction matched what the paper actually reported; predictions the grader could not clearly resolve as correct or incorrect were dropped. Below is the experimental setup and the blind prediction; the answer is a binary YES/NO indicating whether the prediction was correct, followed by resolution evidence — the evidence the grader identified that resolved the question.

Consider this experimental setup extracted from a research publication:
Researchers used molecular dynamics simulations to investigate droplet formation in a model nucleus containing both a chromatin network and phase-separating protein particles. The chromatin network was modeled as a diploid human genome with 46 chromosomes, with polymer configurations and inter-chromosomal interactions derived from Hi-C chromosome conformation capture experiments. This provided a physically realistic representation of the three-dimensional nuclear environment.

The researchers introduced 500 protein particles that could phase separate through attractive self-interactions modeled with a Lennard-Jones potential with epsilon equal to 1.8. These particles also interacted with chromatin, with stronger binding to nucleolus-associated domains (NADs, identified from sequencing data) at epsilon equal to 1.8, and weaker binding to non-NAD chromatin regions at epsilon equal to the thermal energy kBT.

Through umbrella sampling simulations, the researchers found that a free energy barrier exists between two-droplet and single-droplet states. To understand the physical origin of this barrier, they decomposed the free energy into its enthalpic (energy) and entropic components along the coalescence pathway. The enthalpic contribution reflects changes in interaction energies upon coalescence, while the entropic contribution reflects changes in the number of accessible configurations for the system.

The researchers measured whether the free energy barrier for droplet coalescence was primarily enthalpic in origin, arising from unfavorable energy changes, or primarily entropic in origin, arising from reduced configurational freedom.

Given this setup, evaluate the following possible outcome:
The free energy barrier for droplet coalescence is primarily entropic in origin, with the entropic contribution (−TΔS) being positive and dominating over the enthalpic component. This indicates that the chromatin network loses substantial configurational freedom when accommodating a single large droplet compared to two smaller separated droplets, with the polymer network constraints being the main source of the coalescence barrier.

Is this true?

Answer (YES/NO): YES